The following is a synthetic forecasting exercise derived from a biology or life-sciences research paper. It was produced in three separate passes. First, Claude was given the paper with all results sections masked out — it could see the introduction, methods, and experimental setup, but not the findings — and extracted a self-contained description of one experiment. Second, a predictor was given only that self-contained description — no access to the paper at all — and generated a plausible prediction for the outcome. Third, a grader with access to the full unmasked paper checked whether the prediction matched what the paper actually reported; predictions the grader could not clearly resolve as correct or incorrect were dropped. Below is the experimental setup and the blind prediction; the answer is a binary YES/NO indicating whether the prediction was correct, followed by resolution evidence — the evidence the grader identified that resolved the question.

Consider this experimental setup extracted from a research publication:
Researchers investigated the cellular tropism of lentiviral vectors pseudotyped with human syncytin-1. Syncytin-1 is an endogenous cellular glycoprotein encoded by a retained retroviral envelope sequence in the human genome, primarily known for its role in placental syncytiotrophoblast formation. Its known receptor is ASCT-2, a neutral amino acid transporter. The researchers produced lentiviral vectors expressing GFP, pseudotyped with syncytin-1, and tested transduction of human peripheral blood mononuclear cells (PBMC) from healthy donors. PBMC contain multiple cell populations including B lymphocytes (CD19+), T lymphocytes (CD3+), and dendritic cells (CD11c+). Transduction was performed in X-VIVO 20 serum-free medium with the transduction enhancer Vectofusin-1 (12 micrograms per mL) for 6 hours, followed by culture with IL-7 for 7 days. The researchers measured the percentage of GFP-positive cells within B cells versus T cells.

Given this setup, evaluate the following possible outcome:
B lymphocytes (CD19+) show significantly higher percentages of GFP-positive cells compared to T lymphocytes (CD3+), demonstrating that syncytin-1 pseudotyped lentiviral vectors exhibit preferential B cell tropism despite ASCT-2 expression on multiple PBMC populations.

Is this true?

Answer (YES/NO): YES